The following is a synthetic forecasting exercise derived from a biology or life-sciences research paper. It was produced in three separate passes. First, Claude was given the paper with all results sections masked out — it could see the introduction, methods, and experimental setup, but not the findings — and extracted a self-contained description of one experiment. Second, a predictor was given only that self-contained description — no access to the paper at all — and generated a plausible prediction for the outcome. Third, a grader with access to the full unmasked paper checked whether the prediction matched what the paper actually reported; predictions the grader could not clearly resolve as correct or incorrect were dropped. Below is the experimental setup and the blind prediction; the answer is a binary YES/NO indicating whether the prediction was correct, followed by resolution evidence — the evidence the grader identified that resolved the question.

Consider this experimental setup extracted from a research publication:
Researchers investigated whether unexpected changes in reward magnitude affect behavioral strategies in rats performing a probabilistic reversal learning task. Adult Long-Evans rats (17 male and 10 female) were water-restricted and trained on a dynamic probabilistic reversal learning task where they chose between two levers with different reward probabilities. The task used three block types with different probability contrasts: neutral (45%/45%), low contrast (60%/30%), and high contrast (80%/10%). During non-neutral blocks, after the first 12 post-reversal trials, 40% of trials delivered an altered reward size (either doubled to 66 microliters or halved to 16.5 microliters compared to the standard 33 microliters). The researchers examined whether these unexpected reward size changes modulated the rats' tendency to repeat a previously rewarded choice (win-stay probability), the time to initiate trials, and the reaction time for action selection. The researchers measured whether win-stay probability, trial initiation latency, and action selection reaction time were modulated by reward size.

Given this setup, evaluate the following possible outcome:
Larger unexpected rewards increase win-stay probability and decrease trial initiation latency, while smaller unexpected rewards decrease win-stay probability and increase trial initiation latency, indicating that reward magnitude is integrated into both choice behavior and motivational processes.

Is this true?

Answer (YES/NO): NO